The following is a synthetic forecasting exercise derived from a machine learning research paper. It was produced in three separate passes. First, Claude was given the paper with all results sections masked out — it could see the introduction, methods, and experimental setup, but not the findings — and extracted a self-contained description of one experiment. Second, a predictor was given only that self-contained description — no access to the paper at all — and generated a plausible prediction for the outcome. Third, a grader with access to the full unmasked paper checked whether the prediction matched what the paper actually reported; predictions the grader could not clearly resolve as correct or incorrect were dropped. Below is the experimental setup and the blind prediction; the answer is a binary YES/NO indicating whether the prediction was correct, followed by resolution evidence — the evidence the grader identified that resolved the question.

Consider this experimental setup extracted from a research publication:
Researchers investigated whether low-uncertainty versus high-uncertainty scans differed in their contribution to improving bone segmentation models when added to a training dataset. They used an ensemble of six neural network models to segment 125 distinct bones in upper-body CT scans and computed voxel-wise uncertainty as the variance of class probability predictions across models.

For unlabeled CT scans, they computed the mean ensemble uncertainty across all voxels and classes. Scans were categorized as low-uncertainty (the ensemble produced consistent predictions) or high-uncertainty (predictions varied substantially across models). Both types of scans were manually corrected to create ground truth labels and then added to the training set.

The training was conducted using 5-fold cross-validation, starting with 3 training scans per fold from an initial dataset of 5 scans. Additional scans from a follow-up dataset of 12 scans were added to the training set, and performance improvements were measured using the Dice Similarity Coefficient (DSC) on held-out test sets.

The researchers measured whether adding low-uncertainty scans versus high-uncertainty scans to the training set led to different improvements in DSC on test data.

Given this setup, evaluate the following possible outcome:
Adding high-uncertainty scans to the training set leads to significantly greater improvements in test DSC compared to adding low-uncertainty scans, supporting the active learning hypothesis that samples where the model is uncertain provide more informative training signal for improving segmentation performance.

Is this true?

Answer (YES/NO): NO